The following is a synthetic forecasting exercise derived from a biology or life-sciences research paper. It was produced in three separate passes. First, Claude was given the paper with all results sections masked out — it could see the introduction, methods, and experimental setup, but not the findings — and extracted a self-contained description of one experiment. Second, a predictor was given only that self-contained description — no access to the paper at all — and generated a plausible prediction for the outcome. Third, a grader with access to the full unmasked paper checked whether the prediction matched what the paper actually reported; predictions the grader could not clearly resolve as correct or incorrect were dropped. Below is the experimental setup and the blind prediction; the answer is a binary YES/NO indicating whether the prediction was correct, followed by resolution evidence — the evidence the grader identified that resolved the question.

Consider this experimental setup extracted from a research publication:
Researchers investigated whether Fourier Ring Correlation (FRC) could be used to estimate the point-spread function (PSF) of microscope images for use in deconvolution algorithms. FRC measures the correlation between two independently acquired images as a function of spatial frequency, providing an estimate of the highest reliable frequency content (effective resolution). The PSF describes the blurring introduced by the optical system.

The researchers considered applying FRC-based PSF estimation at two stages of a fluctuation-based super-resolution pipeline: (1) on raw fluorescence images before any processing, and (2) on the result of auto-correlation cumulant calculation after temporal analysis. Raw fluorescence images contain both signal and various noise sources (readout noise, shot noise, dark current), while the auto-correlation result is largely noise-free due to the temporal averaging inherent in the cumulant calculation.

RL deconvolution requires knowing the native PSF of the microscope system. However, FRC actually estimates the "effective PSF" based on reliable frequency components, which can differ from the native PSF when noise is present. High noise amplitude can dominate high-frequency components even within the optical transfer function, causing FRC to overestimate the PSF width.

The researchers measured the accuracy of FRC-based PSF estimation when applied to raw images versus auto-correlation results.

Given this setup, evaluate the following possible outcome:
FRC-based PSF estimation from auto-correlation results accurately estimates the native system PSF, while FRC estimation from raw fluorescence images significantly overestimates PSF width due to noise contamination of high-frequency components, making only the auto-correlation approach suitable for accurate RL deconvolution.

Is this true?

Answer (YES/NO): NO